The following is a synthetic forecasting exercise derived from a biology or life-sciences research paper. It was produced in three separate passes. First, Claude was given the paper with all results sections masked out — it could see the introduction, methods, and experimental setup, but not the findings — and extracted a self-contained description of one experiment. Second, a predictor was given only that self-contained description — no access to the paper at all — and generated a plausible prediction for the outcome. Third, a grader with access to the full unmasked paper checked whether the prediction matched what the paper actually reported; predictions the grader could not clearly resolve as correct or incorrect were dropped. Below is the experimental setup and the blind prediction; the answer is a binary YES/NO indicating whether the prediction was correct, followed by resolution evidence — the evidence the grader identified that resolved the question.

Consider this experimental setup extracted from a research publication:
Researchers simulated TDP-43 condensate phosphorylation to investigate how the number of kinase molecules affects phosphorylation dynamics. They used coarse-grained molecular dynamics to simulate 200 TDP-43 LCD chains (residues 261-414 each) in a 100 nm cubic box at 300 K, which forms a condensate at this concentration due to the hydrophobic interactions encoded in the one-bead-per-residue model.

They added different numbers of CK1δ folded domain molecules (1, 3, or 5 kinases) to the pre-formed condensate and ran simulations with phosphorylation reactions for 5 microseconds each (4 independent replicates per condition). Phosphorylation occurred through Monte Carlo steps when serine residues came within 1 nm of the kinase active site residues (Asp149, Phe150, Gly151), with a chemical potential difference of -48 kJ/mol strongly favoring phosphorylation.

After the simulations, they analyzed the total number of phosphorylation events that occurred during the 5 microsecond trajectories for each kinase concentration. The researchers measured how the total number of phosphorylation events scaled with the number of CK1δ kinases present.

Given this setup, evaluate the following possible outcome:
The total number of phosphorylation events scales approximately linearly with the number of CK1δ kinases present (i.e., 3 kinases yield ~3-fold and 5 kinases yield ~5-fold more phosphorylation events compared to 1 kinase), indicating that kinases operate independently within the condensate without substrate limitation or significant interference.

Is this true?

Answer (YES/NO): YES